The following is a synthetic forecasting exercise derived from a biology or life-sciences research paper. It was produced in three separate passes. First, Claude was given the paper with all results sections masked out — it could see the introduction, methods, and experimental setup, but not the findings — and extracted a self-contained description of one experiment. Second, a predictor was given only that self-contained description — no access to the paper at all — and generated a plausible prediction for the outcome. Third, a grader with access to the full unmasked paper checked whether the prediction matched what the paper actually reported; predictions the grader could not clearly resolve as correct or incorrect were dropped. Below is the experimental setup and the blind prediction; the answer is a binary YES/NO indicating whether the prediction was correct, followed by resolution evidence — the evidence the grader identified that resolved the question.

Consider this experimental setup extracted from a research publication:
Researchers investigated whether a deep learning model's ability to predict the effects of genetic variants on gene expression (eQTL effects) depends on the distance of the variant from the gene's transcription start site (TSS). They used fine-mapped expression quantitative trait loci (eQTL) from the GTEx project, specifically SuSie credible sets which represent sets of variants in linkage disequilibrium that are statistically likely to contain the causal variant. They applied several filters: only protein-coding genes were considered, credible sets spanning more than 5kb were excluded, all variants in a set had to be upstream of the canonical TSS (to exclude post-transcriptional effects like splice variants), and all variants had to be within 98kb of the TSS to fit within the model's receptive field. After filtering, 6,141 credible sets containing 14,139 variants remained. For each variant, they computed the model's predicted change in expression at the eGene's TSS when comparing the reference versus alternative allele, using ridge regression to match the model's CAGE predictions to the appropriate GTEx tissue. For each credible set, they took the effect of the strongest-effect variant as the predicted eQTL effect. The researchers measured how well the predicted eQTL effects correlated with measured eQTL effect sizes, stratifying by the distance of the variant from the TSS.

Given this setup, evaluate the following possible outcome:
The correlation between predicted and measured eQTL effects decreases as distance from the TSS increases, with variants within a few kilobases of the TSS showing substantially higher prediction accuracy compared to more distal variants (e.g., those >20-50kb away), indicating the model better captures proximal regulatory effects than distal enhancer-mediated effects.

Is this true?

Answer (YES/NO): YES